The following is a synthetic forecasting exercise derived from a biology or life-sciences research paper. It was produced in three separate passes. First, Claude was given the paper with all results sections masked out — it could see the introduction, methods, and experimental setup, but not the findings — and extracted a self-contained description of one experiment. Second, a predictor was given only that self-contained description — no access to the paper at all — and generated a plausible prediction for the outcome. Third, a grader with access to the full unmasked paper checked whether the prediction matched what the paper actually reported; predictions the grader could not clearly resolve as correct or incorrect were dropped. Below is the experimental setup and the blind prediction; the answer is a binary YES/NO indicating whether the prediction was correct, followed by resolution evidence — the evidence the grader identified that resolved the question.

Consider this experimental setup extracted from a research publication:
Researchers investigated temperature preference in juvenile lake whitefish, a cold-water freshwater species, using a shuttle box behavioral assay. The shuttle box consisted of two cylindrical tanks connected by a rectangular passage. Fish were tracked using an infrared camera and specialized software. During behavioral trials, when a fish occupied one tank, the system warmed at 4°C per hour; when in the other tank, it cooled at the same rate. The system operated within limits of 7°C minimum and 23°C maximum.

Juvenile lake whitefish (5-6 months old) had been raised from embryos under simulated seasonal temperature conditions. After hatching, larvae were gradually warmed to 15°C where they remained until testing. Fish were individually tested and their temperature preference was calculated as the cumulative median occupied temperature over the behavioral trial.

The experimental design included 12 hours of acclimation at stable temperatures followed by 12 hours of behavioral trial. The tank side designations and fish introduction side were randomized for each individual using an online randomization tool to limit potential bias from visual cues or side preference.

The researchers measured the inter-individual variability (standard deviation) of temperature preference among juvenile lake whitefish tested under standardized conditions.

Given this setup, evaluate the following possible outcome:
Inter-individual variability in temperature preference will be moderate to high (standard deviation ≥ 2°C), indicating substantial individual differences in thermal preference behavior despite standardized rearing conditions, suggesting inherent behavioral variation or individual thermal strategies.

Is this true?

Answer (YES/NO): NO